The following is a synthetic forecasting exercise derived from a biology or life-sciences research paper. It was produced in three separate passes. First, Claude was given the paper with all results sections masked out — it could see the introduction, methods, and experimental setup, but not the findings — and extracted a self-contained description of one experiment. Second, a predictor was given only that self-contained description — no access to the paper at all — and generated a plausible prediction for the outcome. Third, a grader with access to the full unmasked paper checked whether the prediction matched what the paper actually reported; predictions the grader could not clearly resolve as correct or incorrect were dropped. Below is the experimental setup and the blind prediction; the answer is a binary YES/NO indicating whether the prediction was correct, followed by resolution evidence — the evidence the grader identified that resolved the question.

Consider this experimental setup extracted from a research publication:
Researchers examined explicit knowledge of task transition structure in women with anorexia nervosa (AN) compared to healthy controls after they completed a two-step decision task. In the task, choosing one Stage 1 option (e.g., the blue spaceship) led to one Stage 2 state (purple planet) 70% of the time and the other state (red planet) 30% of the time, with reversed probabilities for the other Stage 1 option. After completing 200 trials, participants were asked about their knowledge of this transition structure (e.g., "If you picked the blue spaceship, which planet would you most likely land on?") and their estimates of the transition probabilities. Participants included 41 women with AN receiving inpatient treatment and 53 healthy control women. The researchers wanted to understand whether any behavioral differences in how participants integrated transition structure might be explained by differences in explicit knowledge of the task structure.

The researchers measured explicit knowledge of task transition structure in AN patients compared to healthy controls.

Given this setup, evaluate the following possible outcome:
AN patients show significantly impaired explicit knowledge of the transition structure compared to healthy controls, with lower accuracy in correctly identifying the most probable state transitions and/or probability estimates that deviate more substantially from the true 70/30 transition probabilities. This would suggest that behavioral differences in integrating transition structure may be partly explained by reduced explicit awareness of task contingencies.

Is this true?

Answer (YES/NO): NO